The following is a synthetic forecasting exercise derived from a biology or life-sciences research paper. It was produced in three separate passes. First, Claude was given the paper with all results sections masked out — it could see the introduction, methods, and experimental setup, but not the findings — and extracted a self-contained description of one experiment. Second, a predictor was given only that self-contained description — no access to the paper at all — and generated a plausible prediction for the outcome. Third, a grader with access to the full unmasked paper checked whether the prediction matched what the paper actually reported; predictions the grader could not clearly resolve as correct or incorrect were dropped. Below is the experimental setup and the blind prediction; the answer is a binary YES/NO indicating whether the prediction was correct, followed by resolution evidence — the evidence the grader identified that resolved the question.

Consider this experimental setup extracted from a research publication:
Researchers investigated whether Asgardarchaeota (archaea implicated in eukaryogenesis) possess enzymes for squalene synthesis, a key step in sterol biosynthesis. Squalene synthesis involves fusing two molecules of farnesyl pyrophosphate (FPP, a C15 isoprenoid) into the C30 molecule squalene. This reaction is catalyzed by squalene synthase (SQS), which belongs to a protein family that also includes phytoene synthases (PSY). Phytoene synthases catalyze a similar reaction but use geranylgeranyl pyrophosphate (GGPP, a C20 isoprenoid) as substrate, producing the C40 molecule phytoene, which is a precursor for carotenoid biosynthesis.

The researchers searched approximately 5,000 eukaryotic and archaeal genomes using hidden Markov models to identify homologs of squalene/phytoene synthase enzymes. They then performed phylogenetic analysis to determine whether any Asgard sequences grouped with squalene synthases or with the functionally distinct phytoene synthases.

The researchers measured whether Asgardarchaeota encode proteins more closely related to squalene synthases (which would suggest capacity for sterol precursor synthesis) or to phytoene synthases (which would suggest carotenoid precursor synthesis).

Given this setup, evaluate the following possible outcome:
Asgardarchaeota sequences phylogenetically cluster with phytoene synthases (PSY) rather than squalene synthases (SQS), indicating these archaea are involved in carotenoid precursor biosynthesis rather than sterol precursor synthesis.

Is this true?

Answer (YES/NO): YES